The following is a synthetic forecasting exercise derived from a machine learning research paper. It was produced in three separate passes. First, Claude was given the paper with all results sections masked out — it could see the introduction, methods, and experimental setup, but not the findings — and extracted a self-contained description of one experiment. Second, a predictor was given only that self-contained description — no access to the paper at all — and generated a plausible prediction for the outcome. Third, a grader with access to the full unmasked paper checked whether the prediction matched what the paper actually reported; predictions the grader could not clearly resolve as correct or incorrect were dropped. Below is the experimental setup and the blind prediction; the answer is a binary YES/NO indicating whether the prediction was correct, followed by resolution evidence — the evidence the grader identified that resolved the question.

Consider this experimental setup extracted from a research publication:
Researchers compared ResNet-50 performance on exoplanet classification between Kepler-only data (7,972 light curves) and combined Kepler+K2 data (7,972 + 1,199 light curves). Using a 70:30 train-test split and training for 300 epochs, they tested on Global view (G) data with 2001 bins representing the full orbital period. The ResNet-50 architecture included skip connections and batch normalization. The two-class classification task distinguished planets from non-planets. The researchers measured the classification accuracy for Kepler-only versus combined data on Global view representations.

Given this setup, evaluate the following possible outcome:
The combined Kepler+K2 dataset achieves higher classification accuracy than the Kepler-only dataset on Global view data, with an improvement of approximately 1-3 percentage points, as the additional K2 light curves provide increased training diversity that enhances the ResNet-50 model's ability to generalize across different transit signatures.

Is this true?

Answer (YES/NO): NO